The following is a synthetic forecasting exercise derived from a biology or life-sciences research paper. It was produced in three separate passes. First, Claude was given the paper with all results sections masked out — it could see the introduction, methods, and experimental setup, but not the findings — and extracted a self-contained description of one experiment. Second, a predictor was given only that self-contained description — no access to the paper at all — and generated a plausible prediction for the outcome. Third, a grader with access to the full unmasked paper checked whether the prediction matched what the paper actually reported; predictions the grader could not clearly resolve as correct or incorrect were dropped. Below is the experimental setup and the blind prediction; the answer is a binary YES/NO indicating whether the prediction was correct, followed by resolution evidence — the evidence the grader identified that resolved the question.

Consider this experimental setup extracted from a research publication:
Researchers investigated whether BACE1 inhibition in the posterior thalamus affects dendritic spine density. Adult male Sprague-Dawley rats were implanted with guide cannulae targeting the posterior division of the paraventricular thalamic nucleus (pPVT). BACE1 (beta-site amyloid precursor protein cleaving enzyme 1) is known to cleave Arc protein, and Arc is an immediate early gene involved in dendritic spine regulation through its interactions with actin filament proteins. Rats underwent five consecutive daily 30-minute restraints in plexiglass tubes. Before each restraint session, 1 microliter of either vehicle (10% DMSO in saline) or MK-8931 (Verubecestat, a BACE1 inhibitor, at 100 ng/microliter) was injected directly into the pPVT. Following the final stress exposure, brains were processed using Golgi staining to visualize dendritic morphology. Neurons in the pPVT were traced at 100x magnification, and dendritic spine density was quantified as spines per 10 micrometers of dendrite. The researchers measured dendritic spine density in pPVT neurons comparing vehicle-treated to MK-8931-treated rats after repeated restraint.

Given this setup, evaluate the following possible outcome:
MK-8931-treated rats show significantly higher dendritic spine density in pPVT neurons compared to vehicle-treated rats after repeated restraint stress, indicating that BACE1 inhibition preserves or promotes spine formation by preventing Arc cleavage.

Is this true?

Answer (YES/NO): NO